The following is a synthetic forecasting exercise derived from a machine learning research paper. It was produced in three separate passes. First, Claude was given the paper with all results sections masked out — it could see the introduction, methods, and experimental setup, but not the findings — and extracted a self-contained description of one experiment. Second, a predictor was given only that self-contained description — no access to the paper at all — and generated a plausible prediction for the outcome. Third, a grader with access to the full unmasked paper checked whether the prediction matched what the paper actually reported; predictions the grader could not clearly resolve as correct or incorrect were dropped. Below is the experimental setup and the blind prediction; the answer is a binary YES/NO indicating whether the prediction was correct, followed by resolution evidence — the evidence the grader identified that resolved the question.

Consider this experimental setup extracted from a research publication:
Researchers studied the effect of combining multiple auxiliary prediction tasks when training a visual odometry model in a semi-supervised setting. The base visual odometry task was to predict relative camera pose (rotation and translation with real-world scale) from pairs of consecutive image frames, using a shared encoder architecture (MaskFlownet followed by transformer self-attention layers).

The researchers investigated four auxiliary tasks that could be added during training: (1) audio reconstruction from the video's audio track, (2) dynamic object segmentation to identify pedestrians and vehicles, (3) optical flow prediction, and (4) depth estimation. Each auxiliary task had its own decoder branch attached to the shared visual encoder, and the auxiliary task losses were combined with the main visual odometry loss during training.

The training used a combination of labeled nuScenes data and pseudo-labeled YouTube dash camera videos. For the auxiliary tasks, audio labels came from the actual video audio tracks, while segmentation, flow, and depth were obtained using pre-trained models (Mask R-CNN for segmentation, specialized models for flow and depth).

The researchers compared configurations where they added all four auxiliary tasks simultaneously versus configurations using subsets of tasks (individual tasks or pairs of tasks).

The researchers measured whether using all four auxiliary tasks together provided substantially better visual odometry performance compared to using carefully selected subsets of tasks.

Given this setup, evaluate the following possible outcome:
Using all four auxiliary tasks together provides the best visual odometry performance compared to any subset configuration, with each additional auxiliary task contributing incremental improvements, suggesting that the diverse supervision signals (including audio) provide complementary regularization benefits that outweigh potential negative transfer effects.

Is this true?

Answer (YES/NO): NO